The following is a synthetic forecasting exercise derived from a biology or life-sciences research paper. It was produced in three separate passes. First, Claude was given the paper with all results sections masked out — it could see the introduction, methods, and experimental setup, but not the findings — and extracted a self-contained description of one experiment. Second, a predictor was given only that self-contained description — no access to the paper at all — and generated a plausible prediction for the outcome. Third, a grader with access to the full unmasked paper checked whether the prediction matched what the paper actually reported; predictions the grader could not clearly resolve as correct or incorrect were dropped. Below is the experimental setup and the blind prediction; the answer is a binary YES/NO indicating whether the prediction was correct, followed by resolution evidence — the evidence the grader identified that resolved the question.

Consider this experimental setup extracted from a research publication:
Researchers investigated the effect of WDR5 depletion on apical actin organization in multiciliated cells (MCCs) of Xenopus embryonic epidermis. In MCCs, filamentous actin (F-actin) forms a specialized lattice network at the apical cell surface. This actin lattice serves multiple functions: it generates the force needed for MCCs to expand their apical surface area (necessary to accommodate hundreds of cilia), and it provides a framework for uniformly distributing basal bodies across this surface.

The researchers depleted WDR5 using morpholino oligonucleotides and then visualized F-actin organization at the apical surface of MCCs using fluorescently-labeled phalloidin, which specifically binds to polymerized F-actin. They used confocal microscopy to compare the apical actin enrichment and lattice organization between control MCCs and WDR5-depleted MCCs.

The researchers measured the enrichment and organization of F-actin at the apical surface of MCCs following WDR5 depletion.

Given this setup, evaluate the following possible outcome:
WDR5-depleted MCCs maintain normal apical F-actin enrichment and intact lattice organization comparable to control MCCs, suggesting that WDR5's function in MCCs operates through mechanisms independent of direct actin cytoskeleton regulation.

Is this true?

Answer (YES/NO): NO